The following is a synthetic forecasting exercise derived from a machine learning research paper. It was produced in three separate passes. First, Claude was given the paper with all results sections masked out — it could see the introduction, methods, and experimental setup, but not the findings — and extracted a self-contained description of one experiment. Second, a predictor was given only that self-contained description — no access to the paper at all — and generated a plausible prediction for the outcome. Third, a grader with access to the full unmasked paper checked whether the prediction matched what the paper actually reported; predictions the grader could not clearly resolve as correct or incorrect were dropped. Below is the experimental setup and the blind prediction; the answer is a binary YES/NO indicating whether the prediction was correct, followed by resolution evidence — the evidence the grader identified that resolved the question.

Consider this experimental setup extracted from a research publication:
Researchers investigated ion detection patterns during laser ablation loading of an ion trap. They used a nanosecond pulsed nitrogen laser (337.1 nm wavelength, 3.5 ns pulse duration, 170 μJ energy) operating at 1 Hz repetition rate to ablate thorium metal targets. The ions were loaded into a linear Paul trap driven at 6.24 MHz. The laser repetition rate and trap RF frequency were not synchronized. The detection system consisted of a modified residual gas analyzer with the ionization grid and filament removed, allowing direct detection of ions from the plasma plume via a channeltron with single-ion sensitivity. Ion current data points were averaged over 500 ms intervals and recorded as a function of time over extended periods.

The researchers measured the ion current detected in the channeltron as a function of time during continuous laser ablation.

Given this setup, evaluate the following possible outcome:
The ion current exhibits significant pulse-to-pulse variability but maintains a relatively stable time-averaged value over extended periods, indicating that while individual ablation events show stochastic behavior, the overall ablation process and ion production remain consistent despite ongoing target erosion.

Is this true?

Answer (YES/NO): NO